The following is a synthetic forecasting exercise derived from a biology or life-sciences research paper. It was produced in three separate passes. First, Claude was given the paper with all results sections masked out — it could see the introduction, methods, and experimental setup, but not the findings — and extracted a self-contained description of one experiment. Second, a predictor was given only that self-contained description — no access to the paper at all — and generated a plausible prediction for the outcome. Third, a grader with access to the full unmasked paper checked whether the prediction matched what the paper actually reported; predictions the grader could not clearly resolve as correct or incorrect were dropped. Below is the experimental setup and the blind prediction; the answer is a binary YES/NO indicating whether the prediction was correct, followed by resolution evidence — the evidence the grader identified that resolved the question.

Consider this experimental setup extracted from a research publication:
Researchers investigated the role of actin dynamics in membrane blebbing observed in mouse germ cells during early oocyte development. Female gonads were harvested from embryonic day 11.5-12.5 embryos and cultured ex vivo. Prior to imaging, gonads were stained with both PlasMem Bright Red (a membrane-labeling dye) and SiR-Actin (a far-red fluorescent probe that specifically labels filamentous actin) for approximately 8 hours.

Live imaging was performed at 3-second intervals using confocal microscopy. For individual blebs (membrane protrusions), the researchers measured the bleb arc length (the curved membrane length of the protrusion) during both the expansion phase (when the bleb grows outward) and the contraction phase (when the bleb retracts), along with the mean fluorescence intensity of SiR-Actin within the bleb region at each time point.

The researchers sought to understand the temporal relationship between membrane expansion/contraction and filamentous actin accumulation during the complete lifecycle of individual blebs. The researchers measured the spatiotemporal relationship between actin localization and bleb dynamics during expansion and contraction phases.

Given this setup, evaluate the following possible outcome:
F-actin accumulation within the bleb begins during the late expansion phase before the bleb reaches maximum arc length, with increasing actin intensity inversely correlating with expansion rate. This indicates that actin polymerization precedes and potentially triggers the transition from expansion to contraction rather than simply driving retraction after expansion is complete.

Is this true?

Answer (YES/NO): NO